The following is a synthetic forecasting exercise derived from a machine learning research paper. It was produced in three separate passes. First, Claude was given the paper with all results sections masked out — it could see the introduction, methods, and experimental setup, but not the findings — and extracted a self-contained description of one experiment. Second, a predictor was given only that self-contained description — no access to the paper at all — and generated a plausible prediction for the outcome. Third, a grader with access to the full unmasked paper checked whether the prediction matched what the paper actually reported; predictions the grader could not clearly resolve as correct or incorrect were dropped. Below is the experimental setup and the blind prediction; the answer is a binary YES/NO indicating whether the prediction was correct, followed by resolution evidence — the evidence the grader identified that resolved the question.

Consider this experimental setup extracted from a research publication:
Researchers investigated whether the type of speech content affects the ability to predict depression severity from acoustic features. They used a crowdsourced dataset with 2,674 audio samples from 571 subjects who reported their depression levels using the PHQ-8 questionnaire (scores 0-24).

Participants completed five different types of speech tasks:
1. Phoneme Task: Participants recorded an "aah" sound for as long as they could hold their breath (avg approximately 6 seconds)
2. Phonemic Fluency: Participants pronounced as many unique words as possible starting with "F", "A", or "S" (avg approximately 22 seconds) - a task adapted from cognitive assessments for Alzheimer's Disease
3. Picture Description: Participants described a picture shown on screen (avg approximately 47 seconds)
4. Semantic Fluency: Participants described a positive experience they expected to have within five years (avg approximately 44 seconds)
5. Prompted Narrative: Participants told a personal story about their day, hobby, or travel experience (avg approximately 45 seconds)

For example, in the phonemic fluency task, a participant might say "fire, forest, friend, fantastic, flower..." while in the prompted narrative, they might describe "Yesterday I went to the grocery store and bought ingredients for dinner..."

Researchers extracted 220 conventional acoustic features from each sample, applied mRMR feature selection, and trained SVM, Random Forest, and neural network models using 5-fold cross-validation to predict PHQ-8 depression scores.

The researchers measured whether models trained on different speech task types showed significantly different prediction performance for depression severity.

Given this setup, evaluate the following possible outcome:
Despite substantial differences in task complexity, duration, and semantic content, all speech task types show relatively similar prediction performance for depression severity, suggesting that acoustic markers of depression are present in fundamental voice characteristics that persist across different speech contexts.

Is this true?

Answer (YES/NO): YES